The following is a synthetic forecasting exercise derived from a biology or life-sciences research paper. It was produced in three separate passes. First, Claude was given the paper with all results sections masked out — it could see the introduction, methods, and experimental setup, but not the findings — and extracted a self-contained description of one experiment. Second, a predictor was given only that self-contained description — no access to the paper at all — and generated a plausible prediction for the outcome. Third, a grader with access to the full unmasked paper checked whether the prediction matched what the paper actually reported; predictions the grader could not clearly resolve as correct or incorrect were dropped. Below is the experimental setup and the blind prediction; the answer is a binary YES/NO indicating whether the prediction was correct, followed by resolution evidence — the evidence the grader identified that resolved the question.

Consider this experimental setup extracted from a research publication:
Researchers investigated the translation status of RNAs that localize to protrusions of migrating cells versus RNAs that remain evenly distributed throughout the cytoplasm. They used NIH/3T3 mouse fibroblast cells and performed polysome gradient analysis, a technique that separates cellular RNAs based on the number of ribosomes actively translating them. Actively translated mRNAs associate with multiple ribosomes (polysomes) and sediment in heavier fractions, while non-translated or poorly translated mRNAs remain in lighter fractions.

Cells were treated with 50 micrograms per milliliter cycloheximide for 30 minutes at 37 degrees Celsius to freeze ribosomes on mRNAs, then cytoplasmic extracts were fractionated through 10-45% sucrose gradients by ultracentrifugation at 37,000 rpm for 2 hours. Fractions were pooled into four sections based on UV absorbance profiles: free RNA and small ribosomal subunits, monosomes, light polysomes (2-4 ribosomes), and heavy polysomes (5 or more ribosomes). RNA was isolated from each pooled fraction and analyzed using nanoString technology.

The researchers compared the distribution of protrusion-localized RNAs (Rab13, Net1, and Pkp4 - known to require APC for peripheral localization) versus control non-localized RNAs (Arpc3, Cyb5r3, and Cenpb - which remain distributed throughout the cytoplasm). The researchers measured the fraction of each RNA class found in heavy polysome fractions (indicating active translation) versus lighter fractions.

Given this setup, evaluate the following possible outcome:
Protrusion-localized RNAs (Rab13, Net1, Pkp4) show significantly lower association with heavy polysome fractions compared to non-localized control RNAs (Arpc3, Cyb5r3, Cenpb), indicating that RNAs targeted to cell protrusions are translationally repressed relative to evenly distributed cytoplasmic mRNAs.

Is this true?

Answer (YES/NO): NO